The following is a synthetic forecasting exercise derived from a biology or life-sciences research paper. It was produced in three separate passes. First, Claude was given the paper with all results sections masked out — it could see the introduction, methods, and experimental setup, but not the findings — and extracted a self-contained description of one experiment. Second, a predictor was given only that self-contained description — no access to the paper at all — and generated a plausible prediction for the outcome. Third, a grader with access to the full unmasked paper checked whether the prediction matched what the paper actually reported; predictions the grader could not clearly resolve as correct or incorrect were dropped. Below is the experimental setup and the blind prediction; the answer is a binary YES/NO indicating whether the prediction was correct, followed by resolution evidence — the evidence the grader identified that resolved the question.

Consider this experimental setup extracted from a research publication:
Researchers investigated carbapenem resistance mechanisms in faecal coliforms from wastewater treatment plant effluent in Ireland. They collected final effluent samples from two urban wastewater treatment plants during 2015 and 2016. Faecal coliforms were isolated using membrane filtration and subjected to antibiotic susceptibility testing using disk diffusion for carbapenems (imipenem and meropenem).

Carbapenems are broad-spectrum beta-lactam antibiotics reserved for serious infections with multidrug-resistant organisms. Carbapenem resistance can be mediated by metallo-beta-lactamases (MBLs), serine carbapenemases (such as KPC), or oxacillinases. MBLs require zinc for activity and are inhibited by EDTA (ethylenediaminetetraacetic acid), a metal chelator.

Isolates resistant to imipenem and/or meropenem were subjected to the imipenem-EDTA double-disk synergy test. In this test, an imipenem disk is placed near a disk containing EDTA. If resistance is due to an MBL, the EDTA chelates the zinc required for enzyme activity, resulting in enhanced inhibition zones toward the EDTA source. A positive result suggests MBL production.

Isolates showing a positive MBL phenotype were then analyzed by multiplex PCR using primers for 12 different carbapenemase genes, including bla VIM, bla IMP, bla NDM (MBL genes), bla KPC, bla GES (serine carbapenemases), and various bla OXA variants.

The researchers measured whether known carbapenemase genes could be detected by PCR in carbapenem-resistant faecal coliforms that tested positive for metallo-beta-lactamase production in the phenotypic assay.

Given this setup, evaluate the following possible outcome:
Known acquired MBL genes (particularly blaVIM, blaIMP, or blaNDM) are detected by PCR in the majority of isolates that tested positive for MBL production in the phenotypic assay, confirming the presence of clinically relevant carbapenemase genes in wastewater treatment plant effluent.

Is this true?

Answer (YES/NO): NO